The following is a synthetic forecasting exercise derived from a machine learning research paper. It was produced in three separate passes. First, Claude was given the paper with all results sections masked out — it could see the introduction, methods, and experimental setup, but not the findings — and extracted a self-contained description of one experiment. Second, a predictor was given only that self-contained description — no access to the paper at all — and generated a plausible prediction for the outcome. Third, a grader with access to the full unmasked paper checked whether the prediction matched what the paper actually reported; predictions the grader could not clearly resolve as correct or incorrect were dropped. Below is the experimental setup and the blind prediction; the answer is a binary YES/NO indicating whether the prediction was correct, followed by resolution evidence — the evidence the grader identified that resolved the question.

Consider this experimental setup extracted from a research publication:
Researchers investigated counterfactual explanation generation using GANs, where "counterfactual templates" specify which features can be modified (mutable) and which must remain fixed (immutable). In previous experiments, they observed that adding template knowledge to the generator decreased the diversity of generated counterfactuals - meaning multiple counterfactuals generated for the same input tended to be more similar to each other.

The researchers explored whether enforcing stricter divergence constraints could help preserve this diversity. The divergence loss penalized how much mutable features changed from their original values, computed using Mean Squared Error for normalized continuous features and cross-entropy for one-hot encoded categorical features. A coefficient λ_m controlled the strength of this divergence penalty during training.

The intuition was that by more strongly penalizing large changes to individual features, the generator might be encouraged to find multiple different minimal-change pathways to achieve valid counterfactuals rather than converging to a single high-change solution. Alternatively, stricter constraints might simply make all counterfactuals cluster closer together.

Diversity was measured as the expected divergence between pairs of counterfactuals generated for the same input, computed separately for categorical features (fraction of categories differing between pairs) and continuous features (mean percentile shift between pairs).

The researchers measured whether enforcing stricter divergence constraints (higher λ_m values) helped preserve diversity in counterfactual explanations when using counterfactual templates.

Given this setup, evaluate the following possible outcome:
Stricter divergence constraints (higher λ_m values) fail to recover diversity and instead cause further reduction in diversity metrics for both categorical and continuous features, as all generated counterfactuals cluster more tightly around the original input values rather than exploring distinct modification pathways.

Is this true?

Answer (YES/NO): NO